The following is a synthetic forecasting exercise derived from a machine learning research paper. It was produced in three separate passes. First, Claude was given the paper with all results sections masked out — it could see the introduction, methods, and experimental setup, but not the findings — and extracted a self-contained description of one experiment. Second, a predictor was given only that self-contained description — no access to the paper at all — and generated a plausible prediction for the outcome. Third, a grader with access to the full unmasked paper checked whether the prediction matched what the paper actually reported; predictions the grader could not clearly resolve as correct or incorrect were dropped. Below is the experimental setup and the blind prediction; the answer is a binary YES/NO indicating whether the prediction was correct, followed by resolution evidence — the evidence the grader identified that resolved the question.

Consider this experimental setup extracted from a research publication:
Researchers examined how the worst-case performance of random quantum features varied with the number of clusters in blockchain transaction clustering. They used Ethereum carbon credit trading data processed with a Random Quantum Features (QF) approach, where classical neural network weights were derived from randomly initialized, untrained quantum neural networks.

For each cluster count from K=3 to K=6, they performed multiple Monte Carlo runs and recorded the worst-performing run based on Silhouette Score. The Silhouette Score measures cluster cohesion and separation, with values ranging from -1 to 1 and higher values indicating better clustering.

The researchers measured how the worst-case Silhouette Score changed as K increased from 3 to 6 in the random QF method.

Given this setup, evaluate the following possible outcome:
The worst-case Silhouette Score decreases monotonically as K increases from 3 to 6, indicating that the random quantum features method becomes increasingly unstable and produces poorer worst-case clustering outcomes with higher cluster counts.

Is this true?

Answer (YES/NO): NO